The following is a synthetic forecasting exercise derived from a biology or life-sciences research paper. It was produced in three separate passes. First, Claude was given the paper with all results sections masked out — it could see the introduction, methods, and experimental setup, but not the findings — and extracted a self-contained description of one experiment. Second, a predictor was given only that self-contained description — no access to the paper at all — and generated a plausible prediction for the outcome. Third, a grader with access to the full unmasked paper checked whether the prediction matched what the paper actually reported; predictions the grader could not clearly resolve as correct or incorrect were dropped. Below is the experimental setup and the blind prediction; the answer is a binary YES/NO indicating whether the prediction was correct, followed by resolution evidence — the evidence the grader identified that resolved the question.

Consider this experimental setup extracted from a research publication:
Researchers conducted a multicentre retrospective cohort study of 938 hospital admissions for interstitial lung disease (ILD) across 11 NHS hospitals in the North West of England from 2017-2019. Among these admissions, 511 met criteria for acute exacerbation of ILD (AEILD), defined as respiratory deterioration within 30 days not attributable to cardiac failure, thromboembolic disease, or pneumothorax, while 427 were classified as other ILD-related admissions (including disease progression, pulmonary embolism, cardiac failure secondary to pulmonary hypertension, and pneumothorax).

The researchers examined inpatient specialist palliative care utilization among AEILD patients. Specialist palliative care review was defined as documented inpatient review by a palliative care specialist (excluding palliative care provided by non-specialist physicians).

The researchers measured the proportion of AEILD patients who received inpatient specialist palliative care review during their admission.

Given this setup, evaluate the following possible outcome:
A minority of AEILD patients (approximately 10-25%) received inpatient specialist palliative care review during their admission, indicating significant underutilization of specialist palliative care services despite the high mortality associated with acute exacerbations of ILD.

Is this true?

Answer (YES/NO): YES